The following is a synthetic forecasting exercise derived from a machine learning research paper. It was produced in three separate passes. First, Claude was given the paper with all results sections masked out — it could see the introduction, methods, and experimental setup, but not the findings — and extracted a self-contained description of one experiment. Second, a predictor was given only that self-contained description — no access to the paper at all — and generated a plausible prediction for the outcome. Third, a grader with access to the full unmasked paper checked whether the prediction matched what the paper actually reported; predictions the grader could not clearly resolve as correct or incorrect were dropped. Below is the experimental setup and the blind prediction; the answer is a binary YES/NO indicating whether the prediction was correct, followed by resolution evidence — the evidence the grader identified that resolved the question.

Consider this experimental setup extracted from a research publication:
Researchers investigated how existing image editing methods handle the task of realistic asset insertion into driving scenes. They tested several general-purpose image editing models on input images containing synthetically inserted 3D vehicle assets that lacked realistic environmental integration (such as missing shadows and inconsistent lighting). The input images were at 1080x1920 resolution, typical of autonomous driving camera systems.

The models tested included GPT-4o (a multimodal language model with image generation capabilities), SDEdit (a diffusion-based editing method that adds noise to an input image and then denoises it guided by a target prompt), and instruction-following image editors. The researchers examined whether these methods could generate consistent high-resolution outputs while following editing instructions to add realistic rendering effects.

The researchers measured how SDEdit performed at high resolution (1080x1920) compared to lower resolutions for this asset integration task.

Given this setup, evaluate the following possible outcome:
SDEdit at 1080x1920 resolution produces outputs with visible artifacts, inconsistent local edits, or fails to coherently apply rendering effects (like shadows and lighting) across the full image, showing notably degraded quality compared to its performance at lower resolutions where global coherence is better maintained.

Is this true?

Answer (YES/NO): NO